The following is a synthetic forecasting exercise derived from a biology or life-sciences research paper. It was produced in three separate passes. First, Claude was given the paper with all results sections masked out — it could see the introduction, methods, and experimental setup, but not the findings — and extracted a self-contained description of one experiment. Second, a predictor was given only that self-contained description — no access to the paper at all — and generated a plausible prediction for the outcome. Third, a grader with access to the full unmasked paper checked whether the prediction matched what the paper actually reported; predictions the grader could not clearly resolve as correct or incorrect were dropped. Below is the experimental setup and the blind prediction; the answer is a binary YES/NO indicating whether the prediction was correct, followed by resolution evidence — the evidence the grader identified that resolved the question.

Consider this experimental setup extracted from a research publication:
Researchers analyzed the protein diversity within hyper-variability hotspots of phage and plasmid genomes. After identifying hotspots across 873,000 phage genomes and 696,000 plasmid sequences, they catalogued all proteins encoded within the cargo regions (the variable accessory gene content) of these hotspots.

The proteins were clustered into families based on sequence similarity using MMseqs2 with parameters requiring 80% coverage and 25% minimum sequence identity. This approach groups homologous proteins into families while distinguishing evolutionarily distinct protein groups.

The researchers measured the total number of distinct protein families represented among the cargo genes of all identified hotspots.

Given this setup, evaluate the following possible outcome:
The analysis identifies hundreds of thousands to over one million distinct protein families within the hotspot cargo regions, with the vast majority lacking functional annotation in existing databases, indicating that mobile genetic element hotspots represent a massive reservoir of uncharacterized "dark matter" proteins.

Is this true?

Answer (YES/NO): NO